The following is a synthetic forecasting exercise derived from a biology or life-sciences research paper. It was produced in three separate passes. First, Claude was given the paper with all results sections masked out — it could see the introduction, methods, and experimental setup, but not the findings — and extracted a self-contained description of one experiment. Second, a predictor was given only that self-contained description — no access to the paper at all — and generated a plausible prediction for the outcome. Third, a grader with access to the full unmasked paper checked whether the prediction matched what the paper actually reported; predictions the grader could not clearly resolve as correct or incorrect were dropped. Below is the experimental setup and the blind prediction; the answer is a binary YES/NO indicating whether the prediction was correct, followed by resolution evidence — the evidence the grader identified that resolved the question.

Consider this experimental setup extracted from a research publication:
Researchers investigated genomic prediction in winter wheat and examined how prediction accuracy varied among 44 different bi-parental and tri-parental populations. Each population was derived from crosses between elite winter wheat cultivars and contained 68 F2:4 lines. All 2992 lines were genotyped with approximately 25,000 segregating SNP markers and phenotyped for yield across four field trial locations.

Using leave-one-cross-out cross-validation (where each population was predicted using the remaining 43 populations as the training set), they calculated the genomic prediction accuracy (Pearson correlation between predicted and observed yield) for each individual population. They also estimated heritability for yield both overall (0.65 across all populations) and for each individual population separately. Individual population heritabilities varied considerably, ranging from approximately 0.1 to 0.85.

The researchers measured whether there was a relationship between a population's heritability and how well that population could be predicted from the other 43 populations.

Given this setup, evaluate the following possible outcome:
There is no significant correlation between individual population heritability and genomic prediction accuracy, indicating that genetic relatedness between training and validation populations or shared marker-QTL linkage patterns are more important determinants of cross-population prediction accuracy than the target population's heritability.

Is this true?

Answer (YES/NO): YES